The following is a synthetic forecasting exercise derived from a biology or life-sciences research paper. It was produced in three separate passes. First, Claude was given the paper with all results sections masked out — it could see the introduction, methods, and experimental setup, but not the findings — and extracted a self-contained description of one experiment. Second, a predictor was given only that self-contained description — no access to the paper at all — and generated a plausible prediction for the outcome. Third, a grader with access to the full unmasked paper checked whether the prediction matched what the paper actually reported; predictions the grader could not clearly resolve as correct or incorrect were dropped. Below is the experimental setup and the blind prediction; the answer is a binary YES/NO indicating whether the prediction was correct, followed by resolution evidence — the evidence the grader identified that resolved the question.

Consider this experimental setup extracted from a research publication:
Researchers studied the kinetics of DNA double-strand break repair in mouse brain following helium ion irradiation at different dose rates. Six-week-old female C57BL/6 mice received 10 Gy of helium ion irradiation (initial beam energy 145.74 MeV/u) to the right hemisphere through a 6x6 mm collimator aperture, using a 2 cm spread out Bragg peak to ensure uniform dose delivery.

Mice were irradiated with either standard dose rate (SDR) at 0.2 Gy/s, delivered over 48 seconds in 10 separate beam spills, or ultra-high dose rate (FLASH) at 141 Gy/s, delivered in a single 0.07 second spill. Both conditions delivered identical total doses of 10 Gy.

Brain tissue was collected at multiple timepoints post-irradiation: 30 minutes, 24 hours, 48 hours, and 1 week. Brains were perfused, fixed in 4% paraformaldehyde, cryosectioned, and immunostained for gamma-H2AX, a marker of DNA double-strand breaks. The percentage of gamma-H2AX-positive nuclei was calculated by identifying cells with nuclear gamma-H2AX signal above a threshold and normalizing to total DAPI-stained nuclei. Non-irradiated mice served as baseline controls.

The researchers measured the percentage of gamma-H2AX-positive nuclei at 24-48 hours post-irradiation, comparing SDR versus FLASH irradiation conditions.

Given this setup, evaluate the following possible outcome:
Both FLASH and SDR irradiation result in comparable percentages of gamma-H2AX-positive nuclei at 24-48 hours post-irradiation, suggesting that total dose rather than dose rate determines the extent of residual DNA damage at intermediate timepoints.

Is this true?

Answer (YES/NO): NO